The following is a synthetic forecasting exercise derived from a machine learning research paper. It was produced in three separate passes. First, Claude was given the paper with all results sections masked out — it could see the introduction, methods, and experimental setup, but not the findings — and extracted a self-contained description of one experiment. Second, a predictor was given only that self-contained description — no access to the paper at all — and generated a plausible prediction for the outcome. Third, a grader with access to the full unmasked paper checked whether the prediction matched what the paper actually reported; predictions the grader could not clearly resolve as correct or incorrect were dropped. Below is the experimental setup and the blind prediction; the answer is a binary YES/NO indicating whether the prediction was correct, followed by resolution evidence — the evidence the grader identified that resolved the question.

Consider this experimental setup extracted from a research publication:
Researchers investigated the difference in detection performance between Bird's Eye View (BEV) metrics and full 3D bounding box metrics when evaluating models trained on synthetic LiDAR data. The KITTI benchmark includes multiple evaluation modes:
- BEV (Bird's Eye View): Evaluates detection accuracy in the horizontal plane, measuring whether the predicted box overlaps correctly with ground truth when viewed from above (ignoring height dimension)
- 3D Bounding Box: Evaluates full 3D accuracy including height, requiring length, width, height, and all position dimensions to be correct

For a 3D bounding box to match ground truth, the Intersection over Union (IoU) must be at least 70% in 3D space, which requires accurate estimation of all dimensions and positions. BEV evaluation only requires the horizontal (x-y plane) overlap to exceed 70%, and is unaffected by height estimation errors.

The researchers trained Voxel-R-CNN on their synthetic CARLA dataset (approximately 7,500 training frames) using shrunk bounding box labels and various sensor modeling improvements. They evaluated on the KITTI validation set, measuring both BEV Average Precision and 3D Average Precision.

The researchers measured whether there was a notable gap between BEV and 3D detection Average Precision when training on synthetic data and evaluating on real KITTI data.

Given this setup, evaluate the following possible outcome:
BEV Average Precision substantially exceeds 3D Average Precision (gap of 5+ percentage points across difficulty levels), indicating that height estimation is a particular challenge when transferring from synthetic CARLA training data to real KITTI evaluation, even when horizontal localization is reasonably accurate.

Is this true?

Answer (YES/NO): YES